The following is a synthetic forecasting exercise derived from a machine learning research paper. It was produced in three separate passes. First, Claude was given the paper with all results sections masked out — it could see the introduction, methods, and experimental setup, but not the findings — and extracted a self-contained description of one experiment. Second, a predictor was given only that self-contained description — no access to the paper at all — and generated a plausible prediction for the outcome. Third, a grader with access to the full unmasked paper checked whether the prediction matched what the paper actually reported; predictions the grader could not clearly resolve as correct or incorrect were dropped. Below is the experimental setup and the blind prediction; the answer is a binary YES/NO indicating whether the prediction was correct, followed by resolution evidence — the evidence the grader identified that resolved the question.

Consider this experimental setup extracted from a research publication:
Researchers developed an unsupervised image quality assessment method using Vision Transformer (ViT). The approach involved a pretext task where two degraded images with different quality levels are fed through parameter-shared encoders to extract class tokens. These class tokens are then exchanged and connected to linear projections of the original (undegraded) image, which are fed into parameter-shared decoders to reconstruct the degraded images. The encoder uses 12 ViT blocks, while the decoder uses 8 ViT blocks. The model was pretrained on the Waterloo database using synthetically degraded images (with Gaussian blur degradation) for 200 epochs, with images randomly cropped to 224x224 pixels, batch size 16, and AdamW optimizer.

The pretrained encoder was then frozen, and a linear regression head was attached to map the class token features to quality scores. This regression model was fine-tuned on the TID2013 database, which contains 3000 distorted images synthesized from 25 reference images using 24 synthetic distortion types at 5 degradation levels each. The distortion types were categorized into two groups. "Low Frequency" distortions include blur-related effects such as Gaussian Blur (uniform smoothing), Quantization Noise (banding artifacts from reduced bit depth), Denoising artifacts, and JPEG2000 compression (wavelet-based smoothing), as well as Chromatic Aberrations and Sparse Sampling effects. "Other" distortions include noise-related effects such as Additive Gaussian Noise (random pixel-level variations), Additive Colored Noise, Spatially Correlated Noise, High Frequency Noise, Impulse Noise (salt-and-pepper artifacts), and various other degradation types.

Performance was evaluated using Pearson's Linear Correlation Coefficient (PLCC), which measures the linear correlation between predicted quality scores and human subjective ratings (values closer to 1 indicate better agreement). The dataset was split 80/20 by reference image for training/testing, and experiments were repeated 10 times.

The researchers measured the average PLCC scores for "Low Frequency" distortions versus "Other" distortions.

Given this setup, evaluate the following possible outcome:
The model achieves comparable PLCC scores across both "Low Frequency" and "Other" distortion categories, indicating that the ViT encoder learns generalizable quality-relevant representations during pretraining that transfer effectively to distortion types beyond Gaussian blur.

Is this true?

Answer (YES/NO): NO